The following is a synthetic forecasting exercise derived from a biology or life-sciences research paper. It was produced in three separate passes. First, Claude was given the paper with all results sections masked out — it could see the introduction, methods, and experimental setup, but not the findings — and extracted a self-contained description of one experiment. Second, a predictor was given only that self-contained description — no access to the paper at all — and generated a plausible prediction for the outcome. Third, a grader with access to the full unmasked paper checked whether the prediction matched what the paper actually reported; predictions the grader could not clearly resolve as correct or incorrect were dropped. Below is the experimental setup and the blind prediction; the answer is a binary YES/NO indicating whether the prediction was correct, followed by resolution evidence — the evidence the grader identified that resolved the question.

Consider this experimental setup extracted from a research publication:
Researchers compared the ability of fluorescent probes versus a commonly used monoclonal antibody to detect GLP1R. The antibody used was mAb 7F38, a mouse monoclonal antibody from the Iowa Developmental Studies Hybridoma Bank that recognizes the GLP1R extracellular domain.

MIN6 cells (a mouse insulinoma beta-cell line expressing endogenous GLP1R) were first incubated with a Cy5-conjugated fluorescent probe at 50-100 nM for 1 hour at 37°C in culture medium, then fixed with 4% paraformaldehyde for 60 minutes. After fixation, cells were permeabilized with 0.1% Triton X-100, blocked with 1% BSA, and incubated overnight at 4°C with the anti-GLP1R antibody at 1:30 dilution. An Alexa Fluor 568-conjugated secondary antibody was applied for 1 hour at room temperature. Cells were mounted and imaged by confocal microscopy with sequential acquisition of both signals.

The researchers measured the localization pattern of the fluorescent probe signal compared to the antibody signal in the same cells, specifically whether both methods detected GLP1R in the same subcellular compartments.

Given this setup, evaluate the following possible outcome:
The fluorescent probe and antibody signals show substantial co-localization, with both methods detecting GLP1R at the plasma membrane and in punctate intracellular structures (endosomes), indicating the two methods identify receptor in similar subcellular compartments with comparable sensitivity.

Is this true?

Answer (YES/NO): NO